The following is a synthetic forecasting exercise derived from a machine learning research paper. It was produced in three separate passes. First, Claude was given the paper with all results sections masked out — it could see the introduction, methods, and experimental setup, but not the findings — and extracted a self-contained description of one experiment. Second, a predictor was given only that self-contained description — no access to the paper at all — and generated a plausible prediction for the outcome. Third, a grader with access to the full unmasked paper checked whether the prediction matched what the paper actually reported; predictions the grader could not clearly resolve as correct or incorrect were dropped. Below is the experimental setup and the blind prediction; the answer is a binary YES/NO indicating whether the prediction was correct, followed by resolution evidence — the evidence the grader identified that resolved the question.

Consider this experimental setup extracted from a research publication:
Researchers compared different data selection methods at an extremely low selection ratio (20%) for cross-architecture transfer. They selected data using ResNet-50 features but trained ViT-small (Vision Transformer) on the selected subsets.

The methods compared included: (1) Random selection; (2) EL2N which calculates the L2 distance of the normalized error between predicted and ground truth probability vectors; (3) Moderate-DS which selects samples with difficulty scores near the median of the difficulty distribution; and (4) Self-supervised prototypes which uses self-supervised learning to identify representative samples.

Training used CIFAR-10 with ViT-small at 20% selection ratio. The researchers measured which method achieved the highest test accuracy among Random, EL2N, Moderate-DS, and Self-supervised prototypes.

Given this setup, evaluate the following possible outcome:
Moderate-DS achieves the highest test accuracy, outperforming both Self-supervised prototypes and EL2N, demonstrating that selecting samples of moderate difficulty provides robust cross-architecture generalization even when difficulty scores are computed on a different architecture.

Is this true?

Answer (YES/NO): YES